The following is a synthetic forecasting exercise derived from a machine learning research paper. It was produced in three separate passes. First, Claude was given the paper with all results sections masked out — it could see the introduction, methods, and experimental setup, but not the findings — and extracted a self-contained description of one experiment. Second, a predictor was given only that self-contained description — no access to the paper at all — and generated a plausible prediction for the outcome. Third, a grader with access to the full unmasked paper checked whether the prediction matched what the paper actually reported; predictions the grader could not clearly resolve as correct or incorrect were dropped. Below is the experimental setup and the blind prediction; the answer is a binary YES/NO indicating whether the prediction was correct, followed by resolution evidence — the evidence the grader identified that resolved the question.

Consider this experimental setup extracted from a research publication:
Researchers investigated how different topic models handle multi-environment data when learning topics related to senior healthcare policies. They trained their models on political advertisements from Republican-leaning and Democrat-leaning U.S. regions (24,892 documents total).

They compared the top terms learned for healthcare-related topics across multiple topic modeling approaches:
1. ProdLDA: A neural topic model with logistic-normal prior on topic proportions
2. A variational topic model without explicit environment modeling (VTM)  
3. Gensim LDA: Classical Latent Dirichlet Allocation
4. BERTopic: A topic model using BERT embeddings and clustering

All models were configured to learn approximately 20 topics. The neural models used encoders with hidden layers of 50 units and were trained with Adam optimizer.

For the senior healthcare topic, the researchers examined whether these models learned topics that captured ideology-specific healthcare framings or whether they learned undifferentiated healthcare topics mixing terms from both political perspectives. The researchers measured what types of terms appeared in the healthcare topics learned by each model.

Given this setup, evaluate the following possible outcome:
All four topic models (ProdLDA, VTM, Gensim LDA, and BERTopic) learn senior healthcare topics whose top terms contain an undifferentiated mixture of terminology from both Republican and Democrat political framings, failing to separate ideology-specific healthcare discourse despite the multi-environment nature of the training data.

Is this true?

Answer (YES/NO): NO